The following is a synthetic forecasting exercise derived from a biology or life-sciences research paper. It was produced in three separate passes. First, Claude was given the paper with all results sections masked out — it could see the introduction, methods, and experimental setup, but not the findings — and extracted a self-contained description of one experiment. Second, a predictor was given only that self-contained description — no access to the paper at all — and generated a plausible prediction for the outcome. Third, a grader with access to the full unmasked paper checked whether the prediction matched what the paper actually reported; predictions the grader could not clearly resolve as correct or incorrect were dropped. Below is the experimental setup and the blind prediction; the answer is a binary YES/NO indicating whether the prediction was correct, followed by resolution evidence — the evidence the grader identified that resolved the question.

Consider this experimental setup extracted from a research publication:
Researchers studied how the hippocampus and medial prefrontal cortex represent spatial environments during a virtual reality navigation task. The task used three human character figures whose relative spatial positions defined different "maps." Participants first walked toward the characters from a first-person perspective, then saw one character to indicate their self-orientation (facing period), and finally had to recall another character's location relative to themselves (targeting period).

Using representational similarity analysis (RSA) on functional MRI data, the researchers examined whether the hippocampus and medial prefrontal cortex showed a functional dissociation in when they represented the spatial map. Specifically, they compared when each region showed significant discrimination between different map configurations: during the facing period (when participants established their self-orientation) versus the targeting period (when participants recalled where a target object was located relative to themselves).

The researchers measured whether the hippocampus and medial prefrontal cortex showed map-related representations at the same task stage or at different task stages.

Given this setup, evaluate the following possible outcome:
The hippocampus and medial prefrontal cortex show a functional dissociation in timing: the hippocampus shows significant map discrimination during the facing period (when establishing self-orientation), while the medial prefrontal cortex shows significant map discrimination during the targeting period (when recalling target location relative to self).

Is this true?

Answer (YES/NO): YES